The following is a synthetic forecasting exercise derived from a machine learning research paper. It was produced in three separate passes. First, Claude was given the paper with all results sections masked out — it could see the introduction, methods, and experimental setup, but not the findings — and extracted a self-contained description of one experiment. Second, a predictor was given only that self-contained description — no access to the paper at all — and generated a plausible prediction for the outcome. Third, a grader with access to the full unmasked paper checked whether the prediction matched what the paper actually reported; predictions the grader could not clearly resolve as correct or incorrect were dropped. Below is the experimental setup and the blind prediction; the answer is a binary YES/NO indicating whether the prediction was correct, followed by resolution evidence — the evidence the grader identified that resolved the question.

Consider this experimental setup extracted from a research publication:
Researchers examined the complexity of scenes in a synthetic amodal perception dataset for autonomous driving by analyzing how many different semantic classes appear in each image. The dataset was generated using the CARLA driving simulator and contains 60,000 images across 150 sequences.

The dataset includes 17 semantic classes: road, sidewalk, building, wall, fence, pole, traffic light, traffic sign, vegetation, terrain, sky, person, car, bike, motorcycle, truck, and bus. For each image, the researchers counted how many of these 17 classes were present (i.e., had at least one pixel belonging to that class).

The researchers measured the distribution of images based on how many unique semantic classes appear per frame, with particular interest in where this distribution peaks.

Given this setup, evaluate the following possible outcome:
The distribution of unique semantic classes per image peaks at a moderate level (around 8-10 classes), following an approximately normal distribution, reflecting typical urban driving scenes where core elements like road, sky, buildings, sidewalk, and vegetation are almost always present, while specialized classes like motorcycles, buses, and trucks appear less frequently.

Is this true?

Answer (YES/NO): NO